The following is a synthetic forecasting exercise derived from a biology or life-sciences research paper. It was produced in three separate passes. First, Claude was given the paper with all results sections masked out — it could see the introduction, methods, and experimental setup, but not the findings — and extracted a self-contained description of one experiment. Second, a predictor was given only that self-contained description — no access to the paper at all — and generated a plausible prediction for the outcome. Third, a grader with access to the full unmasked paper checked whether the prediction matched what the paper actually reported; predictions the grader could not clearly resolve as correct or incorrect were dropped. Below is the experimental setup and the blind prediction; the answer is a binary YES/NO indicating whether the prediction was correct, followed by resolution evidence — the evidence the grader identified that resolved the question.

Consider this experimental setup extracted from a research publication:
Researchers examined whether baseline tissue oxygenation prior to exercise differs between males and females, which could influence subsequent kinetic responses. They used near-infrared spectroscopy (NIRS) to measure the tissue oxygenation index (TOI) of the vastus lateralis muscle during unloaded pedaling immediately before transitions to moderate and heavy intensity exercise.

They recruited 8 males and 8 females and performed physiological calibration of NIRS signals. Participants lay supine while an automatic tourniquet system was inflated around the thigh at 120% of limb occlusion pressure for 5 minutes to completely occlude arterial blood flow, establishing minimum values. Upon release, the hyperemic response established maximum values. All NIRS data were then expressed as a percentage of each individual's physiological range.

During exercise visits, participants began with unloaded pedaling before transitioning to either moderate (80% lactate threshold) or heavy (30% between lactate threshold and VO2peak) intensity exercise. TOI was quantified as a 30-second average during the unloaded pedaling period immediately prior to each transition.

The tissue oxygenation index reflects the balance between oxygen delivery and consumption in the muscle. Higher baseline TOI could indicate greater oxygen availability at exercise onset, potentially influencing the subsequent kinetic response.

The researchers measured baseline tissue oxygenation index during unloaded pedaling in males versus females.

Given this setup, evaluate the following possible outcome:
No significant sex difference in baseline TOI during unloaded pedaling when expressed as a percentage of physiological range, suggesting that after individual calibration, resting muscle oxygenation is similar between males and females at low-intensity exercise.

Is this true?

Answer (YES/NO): YES